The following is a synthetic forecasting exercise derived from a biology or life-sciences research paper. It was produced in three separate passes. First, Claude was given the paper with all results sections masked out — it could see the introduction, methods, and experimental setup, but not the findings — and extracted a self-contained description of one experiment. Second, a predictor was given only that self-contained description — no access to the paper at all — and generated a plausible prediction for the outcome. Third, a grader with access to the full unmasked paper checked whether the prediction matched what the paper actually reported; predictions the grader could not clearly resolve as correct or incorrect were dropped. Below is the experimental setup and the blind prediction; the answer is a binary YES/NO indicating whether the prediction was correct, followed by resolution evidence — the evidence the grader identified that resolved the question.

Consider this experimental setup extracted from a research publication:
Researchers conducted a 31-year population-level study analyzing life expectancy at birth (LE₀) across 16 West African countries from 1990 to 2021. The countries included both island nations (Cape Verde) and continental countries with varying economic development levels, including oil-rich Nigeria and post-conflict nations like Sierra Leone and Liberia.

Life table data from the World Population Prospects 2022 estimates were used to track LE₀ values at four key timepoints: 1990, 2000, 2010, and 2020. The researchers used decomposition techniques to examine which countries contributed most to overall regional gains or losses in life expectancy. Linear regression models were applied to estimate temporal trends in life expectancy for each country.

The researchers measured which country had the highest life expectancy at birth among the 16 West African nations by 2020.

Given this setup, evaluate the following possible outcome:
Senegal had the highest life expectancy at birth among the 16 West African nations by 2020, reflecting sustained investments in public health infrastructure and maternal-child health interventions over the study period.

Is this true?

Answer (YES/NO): NO